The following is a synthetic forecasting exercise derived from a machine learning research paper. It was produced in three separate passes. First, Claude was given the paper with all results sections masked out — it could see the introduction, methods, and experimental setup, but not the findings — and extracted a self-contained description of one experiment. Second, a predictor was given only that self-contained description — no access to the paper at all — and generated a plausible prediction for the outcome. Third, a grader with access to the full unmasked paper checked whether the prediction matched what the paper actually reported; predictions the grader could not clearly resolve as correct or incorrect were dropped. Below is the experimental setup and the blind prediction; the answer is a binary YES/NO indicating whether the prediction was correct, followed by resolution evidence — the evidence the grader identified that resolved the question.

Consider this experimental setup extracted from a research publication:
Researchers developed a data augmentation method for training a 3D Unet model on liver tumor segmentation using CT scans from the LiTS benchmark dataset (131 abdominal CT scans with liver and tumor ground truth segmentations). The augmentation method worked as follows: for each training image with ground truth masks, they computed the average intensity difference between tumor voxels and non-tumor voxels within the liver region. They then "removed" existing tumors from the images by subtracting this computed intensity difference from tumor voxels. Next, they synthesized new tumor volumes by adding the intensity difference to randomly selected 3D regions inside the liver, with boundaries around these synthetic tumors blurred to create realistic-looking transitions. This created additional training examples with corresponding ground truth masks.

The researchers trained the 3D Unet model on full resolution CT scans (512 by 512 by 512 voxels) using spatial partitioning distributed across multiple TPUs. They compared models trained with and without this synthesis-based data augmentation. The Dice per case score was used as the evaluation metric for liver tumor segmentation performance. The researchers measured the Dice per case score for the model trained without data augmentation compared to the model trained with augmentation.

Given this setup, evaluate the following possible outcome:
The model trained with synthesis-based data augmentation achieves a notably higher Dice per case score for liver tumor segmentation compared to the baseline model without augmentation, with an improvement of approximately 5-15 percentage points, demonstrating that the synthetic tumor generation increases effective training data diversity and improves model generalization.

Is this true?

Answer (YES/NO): YES